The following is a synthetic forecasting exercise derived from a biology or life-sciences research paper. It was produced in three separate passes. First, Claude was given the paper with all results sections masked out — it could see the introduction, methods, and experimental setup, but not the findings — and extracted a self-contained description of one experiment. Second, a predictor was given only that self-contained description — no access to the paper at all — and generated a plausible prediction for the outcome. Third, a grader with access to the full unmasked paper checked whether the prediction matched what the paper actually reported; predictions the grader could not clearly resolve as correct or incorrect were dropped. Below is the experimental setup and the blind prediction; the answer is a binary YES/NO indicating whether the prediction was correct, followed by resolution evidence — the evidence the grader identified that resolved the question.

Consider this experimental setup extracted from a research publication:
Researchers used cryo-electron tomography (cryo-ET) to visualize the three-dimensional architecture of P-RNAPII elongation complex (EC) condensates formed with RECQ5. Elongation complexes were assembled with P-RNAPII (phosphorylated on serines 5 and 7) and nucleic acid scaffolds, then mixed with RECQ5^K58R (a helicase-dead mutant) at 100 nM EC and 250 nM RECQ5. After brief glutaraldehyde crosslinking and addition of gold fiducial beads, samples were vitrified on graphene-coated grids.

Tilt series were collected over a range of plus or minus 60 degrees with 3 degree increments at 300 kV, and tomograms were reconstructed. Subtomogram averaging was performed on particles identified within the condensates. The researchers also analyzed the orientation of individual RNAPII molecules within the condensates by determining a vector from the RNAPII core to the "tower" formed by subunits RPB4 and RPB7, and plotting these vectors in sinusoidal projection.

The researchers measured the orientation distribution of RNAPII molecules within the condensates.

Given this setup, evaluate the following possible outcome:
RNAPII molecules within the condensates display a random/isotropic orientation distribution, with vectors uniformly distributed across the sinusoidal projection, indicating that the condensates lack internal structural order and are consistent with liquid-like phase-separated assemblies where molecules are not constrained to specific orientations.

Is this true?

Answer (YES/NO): YES